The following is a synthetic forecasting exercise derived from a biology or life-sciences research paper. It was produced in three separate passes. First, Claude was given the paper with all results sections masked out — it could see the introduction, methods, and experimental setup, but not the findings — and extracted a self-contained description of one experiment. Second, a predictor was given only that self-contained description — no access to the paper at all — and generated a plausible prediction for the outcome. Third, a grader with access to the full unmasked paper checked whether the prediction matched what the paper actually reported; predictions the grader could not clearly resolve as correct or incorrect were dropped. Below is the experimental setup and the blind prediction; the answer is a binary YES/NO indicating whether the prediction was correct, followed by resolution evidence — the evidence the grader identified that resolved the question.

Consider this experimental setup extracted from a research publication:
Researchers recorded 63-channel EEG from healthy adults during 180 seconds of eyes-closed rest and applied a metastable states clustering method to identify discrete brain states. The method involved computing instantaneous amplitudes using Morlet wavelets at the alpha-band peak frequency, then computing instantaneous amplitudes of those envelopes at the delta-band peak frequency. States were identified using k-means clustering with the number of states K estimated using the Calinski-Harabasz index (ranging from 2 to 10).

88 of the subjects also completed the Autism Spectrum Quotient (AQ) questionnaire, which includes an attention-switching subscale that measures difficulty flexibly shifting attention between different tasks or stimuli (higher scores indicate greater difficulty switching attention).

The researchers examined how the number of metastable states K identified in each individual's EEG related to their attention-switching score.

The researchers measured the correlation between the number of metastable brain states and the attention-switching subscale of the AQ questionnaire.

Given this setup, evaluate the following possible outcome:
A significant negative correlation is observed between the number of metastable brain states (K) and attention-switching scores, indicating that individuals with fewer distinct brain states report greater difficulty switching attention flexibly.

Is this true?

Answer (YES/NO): NO